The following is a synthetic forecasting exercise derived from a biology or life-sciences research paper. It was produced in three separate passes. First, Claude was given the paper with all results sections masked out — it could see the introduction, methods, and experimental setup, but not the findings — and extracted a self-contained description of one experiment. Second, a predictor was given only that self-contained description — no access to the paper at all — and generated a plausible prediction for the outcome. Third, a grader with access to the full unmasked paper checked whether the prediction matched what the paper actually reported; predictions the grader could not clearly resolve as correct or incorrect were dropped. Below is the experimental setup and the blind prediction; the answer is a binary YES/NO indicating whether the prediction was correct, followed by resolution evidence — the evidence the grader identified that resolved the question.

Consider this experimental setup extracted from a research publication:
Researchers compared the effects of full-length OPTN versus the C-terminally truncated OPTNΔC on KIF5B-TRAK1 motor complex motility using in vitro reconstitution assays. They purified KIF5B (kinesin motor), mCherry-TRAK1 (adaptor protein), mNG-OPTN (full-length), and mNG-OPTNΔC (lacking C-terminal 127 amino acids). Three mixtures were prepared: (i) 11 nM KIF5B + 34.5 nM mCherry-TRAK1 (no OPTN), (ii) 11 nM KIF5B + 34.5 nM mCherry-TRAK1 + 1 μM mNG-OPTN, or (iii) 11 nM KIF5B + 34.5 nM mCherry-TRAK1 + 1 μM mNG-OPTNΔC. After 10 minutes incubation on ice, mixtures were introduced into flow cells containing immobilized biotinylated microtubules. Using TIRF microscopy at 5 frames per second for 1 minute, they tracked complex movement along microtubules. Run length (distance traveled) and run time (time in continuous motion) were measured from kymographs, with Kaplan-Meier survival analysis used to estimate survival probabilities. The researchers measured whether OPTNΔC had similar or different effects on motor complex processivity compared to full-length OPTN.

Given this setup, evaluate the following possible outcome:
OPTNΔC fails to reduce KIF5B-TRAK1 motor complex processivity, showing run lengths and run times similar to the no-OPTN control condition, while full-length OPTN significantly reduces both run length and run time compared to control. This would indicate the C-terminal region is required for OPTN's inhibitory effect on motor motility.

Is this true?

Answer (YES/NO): NO